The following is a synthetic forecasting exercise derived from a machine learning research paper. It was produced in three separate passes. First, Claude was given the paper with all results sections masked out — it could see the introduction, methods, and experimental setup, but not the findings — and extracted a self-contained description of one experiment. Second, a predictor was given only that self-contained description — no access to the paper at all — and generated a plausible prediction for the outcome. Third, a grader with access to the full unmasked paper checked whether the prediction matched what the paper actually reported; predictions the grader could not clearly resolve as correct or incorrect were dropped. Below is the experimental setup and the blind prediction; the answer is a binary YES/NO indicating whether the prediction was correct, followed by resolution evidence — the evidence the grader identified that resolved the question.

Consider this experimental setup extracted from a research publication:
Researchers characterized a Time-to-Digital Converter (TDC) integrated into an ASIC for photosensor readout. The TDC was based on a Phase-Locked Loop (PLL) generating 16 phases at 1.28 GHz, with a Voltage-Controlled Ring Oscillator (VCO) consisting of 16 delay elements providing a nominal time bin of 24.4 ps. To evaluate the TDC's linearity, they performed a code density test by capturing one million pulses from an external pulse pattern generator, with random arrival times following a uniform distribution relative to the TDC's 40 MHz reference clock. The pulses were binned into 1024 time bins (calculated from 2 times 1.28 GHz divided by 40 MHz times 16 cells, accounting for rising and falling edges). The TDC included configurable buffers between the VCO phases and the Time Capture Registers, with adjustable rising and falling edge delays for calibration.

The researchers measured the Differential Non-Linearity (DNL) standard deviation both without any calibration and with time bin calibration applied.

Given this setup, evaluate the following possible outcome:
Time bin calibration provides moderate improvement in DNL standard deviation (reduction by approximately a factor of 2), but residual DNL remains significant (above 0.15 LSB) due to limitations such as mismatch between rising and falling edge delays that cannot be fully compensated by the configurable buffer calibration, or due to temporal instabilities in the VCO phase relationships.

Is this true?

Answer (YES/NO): NO